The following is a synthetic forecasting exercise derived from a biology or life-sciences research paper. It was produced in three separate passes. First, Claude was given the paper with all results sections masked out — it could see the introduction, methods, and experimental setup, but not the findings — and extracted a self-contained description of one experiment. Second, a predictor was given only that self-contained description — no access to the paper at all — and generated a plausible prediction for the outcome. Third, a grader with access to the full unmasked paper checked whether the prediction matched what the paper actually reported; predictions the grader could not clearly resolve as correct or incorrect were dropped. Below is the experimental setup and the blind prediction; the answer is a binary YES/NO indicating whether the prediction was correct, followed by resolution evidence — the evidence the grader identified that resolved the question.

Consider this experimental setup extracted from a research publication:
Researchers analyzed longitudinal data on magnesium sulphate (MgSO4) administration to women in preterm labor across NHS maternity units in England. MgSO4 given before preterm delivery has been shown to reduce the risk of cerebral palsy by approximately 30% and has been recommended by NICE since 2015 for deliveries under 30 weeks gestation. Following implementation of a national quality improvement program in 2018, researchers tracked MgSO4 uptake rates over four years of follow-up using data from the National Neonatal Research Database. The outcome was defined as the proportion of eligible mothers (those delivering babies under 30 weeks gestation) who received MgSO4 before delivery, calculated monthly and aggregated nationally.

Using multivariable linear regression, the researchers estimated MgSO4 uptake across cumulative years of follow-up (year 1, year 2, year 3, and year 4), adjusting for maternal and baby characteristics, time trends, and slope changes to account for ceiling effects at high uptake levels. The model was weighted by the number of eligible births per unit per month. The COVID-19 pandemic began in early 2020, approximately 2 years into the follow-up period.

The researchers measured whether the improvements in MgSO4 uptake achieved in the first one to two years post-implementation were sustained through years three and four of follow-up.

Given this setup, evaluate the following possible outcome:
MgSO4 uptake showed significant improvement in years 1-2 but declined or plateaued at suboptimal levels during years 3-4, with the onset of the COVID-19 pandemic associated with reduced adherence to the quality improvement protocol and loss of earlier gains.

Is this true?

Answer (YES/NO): NO